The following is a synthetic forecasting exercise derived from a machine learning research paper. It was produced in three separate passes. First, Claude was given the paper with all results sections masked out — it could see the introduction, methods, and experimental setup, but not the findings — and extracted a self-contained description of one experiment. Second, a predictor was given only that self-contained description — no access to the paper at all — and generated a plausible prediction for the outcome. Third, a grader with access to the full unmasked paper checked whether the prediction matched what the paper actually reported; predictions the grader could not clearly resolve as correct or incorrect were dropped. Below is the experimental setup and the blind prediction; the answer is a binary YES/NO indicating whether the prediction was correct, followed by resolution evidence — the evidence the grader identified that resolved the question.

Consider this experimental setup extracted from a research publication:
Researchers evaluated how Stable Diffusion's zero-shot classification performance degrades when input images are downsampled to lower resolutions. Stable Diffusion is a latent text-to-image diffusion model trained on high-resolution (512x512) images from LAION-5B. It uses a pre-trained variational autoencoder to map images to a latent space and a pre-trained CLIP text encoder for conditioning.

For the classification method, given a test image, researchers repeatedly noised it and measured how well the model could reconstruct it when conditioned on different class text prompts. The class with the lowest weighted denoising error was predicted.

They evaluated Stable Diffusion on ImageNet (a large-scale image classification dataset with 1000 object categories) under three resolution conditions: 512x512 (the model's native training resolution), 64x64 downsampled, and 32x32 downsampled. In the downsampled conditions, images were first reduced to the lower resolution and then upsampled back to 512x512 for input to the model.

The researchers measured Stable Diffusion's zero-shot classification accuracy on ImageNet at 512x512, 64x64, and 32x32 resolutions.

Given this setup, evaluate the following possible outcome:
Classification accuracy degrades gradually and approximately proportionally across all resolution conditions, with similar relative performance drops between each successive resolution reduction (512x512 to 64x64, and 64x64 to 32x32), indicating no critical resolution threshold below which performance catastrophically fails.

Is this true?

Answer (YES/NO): NO